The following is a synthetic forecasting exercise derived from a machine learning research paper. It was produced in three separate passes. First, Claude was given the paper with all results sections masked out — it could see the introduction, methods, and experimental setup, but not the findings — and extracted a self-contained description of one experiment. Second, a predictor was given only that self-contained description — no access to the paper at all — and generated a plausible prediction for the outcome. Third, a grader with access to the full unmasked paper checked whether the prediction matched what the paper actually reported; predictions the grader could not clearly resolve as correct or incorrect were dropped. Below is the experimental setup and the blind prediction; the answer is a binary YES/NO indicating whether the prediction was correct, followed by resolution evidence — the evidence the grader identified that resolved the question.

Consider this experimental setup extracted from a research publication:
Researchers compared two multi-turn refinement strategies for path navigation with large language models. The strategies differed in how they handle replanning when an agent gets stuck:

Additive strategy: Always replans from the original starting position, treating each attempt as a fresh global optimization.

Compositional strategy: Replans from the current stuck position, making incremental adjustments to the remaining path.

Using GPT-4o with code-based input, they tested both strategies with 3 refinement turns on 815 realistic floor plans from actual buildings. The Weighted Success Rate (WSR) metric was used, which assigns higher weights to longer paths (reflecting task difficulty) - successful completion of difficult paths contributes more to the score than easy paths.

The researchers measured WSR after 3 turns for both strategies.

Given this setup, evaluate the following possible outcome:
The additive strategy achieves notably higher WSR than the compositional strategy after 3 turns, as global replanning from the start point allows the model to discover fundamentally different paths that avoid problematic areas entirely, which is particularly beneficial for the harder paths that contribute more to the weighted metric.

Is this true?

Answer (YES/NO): YES